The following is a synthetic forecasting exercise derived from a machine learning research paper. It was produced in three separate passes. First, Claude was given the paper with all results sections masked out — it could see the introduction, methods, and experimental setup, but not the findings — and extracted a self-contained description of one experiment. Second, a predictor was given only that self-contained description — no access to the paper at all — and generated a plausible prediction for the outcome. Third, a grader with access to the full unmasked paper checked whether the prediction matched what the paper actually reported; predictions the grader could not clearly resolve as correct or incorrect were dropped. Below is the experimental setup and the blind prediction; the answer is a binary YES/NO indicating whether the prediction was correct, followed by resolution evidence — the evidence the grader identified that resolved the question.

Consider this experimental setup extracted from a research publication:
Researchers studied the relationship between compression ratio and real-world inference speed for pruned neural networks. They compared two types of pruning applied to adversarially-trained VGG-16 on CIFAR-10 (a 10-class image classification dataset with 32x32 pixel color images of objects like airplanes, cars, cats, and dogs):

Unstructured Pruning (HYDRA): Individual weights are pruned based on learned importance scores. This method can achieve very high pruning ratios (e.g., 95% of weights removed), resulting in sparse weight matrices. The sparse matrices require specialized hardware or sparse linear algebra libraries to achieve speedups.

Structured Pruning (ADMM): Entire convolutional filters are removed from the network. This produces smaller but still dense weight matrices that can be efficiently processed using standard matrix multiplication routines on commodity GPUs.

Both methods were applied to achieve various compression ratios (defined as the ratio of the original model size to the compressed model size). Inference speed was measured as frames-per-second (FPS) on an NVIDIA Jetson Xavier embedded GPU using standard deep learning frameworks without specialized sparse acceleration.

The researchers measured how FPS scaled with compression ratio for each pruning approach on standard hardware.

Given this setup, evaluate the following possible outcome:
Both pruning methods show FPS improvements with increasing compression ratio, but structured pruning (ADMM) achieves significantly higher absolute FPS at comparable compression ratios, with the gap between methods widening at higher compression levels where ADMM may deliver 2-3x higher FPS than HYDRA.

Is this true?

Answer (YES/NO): NO